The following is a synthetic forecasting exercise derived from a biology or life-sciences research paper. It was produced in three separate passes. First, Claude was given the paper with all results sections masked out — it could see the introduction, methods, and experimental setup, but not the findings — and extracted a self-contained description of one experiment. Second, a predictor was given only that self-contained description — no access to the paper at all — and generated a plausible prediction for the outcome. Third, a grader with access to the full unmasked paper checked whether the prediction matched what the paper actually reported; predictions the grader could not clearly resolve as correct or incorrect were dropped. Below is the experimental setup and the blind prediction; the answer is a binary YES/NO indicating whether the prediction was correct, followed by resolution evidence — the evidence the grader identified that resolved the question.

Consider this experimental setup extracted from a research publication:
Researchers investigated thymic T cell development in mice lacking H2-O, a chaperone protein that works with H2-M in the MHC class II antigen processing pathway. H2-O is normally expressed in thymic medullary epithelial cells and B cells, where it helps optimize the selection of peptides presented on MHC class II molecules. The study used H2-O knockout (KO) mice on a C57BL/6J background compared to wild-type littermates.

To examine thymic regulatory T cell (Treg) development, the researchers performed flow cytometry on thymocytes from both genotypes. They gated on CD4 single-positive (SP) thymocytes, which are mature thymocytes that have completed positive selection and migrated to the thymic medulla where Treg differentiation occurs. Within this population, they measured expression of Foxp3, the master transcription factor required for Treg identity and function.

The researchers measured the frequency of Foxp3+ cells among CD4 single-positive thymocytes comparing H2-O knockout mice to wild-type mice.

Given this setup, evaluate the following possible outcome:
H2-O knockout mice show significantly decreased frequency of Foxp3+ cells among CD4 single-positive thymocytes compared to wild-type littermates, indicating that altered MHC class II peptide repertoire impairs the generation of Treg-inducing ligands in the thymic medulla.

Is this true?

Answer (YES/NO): NO